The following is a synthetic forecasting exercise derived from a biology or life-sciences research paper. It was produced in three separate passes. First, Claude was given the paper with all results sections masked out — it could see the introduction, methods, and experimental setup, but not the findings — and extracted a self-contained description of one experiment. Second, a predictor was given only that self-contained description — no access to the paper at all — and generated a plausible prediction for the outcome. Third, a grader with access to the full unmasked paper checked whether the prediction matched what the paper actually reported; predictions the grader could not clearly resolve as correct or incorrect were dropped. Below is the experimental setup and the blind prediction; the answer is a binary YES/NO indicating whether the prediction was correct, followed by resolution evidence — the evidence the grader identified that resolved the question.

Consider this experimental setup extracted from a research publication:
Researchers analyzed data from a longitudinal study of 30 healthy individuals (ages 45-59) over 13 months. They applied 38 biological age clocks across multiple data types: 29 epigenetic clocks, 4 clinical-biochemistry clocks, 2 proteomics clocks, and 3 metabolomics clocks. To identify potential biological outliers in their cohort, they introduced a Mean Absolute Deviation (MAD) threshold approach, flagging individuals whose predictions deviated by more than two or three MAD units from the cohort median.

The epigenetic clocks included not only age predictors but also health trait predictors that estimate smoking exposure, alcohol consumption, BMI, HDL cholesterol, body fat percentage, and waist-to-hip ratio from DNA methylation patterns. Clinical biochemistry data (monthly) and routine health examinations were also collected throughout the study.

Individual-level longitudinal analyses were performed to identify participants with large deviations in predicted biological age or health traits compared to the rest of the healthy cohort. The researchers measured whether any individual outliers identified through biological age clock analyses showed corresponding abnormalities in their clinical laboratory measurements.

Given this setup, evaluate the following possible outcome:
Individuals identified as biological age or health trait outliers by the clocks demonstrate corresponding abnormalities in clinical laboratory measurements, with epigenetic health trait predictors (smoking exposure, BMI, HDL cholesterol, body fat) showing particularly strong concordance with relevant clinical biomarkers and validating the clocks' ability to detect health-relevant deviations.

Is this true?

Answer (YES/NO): NO